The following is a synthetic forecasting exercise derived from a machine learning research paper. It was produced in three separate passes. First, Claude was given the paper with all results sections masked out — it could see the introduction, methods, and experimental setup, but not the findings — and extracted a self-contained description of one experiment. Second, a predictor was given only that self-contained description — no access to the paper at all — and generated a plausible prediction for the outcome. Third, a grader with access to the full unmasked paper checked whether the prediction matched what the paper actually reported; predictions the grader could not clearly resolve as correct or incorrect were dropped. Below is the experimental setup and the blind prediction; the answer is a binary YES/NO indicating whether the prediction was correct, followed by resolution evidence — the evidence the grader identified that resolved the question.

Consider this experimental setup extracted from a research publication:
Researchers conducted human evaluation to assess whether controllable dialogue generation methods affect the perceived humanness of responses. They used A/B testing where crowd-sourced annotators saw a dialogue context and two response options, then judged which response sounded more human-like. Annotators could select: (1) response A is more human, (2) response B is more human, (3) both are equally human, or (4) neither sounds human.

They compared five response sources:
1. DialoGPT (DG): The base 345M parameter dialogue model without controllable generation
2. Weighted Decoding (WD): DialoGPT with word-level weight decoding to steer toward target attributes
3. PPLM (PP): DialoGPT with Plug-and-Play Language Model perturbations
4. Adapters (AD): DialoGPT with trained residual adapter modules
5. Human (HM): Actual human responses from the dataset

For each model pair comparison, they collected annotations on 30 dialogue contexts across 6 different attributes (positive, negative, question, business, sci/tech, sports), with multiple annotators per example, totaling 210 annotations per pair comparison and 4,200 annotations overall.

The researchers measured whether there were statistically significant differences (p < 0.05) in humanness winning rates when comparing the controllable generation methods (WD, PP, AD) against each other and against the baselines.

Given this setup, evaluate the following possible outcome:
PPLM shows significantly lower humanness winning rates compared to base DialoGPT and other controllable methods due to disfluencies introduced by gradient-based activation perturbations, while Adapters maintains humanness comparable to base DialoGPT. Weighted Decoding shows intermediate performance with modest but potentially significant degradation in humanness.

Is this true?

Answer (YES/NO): NO